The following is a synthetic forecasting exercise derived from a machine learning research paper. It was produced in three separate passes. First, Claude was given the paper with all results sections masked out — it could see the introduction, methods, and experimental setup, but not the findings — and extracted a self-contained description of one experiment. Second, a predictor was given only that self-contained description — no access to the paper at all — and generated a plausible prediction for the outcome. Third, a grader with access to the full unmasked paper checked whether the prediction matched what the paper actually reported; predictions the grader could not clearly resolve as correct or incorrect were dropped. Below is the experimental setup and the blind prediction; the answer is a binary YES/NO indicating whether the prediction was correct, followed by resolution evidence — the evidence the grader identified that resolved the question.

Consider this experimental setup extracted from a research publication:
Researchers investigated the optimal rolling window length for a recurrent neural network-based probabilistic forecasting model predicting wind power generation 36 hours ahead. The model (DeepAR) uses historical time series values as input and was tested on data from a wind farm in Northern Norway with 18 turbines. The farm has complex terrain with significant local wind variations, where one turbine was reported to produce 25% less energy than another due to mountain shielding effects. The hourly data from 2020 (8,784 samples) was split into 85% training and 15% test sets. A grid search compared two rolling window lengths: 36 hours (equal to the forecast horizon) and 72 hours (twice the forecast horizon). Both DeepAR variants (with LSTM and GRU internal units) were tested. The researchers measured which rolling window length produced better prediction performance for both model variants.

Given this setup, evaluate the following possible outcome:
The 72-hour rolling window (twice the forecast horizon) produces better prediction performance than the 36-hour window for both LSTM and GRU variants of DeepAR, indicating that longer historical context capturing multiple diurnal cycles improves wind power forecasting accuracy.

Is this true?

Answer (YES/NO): NO